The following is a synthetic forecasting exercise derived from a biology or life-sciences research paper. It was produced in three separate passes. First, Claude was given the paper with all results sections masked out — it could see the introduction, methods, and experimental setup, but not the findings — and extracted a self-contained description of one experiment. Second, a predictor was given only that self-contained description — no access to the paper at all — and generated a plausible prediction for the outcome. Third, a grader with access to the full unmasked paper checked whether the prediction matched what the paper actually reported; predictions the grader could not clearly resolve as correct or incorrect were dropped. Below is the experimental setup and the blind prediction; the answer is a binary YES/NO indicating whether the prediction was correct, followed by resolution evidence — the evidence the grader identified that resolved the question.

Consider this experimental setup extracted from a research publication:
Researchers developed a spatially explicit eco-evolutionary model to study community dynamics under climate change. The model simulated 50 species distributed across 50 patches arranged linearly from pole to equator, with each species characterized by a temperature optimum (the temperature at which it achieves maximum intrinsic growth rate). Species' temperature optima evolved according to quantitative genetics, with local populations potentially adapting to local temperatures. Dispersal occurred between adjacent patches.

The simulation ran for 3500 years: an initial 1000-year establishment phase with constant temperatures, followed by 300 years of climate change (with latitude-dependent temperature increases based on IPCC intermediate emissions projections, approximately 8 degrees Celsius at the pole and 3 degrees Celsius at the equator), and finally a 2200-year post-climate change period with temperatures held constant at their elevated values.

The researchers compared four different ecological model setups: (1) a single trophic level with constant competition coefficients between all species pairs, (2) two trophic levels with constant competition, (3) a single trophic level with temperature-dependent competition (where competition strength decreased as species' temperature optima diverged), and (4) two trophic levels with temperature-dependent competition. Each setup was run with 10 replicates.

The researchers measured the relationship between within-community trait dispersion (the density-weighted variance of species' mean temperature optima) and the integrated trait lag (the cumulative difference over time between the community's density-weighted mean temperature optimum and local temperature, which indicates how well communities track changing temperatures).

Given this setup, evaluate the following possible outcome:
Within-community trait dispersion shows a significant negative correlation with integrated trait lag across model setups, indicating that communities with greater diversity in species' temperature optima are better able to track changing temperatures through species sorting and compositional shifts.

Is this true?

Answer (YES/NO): YES